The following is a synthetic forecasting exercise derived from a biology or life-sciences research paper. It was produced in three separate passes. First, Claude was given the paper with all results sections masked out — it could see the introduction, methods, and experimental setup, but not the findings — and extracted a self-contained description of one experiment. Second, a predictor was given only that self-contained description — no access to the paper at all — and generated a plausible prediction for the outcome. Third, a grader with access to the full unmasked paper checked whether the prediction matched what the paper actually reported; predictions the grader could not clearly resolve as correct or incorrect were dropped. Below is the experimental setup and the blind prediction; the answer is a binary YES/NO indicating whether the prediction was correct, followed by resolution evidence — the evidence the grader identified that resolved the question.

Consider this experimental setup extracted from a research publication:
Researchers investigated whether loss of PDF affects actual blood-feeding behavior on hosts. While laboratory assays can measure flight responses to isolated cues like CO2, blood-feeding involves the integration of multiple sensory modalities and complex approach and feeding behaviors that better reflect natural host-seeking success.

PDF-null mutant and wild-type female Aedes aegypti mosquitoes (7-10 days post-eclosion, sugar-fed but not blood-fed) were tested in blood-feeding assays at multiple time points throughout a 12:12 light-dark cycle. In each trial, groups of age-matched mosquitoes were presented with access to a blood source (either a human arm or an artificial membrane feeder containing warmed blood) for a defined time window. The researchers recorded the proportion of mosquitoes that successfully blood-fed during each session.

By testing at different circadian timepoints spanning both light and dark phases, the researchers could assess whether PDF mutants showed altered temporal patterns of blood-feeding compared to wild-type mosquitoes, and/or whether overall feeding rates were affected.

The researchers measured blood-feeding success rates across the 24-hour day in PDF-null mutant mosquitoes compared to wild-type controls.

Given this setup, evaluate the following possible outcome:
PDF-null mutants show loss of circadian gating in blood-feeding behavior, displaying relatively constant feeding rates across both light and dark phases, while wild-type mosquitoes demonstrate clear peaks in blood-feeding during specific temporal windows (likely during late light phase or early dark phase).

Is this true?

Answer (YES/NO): NO